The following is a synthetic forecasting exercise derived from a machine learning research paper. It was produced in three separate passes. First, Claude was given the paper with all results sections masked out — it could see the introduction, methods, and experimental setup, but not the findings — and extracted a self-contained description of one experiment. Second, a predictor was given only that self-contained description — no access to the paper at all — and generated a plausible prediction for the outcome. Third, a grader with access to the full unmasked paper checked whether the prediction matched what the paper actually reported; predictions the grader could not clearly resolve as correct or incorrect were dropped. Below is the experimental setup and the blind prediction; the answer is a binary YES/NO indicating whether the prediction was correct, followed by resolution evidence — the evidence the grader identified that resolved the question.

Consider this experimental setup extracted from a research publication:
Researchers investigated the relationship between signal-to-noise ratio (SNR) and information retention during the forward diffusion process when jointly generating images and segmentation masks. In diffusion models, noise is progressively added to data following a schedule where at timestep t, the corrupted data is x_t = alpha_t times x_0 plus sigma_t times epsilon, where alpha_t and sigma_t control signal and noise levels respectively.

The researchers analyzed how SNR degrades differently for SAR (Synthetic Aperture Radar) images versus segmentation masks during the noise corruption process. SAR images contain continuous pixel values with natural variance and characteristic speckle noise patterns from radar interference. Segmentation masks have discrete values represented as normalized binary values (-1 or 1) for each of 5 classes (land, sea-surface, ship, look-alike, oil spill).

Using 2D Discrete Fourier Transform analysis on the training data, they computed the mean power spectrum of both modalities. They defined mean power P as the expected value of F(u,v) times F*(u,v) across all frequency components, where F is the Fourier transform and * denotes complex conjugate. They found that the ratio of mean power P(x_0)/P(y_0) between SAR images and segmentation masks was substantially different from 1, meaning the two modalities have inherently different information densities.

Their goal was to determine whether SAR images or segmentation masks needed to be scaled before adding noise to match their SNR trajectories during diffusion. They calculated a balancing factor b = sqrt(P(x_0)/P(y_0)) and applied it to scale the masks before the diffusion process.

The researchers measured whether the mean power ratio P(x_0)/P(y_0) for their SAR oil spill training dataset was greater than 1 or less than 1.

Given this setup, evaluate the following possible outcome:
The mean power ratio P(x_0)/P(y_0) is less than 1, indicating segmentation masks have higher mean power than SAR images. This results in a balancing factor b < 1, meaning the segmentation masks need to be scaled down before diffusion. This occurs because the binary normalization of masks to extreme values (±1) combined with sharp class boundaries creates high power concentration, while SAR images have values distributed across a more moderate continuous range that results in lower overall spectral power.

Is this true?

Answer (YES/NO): YES